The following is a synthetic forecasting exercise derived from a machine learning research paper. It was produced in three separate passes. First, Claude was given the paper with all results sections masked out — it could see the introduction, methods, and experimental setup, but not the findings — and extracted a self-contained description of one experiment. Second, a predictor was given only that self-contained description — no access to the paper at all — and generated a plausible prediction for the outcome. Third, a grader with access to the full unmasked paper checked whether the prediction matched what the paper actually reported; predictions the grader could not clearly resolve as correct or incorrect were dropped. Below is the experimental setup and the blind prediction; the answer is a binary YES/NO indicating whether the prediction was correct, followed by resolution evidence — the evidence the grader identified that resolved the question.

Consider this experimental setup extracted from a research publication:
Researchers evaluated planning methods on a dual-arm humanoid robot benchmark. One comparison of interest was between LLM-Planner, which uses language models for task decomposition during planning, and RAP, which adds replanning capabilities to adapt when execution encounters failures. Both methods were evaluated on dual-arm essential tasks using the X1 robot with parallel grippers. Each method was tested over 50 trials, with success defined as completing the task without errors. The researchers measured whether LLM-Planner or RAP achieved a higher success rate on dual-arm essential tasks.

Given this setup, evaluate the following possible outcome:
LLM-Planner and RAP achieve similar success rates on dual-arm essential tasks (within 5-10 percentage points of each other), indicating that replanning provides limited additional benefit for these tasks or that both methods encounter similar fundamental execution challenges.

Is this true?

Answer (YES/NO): YES